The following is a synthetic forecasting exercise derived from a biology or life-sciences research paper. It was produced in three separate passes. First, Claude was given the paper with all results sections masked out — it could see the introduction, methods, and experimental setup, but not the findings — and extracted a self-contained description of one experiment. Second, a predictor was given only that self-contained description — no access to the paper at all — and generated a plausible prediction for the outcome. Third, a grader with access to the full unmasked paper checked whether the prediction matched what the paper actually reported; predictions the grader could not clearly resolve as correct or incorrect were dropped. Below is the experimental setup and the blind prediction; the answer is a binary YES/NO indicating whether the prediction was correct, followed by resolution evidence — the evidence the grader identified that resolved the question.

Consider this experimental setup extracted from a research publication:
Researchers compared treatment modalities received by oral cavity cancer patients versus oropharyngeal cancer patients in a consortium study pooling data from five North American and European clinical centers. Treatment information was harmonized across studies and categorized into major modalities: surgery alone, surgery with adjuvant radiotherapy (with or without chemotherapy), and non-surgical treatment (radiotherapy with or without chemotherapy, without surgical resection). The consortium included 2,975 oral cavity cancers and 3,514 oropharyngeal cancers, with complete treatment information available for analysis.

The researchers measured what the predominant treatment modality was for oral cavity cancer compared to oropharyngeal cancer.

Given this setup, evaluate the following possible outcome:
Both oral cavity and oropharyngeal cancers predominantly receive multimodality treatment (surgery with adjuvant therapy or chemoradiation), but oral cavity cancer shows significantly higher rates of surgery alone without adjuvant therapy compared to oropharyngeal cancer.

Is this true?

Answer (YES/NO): NO